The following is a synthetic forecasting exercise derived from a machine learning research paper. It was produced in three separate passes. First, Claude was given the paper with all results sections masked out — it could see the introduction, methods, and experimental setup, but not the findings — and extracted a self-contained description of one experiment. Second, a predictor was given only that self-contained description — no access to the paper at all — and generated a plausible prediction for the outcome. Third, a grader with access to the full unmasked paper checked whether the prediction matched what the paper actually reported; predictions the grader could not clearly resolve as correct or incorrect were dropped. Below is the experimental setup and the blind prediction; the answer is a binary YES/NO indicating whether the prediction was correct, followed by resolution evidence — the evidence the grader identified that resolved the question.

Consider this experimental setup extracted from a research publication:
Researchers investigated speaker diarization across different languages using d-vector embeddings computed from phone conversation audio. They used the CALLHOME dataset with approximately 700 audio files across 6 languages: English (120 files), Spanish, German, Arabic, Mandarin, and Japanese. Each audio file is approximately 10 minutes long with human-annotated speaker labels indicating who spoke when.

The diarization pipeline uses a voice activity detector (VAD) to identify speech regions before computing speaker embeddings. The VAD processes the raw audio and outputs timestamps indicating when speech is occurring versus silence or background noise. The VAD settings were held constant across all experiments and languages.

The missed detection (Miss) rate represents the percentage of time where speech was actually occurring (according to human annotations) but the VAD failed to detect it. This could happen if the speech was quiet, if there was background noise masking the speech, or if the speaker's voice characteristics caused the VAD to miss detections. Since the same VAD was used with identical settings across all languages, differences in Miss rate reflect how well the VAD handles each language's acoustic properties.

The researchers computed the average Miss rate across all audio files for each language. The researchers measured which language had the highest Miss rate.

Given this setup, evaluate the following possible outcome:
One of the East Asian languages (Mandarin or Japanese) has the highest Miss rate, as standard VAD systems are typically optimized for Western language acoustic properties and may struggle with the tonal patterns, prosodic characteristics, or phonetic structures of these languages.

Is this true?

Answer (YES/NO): YES